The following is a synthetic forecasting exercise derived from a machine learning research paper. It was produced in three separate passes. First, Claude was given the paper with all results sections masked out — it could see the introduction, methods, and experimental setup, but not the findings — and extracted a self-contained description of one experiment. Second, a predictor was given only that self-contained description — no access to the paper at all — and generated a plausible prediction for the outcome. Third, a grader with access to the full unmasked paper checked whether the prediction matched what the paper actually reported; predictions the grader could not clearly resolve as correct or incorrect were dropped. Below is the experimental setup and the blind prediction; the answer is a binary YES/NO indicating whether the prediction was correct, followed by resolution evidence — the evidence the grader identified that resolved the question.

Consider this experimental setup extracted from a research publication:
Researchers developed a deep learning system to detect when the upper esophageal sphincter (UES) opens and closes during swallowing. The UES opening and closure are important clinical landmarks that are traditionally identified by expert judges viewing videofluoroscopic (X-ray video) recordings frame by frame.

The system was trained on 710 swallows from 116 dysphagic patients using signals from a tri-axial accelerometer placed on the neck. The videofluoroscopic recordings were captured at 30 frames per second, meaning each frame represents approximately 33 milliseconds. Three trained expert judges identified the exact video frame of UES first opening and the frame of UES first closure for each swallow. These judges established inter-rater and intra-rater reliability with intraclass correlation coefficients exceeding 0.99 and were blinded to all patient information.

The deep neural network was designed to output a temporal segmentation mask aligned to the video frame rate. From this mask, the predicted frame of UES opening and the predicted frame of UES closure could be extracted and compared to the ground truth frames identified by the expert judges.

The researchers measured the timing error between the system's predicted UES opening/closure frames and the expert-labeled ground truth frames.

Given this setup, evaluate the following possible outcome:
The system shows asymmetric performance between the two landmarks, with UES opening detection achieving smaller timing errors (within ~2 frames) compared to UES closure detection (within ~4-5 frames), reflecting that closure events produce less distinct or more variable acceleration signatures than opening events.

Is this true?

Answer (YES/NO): NO